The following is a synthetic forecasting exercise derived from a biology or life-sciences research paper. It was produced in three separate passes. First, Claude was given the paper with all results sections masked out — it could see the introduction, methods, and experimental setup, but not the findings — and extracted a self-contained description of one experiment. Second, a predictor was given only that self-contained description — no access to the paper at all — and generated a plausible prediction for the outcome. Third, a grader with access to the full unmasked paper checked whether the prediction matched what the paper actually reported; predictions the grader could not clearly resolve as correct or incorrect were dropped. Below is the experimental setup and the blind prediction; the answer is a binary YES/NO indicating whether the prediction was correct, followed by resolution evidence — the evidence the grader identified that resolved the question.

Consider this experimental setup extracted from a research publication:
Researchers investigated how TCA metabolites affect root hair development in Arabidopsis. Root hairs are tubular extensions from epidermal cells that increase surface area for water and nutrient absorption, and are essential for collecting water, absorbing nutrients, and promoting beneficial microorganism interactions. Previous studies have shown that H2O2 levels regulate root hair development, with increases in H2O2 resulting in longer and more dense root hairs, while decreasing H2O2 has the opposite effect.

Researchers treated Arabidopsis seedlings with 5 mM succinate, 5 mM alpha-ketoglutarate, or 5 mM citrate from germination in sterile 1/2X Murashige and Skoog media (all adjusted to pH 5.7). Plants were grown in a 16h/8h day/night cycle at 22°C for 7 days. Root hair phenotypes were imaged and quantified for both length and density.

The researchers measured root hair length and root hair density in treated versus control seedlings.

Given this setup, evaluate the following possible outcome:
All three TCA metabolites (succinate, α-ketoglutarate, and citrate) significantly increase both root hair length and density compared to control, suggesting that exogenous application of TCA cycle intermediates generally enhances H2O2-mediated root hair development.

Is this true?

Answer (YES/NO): NO